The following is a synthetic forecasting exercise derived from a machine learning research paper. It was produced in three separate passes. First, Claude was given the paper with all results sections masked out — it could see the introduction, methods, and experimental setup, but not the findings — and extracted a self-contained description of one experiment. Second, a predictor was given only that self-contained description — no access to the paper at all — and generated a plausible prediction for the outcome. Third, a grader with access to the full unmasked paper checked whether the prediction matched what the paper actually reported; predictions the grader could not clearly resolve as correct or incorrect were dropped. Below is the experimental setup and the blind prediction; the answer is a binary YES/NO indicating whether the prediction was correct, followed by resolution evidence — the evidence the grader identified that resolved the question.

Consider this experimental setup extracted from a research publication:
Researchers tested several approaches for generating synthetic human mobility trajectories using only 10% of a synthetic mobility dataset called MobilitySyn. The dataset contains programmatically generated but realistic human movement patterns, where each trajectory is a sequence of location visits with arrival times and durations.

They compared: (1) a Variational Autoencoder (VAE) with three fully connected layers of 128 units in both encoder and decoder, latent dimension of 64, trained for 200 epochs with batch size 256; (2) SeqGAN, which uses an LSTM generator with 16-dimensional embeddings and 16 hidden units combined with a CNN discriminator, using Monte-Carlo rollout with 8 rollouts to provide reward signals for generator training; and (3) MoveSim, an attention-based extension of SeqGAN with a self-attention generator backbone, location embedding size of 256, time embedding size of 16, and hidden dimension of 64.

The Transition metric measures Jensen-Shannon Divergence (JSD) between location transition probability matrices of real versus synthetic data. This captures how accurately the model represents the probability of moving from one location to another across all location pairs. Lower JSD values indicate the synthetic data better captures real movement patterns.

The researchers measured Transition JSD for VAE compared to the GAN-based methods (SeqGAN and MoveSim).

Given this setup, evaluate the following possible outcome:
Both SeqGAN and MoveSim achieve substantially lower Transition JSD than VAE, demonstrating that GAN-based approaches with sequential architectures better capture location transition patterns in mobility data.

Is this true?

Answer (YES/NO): NO